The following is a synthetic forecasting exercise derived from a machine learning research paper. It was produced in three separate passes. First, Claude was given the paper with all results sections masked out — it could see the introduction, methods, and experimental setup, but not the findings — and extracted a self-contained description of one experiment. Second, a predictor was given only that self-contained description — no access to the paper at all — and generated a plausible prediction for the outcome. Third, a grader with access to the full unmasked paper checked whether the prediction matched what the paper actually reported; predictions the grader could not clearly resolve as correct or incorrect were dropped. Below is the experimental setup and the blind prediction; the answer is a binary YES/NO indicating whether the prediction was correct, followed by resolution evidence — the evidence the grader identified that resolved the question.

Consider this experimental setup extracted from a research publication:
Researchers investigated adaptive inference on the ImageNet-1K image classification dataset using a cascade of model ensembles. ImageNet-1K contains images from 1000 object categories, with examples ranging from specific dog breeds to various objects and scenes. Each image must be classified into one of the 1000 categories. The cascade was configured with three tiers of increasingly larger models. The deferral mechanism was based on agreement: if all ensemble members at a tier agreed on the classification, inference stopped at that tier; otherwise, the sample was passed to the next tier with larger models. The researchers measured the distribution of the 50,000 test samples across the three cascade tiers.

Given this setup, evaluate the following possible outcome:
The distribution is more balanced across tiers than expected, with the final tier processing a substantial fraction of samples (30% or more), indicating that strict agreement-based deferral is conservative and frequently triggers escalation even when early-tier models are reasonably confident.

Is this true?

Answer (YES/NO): NO